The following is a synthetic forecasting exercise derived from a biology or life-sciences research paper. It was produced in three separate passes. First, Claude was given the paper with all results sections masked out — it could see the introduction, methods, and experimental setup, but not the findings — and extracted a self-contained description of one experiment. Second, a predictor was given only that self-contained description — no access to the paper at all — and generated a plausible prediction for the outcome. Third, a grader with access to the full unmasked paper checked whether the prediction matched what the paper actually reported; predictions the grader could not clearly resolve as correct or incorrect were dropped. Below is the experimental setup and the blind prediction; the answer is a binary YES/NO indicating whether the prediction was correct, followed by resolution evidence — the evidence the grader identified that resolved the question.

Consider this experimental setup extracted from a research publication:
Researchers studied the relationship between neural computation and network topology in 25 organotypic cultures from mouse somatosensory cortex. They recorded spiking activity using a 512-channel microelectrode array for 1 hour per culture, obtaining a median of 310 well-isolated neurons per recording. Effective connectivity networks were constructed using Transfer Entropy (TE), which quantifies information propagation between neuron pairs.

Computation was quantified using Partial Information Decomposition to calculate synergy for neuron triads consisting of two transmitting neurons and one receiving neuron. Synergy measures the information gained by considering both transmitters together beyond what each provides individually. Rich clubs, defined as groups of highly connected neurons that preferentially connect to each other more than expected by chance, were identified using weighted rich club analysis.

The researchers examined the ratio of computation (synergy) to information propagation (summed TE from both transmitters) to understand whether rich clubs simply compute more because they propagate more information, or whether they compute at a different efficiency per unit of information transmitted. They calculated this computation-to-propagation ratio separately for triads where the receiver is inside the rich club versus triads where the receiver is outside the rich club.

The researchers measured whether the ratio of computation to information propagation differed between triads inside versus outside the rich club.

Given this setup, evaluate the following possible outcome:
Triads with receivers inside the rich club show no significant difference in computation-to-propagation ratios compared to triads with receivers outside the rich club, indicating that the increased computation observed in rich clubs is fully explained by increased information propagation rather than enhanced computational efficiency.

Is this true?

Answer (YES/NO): NO